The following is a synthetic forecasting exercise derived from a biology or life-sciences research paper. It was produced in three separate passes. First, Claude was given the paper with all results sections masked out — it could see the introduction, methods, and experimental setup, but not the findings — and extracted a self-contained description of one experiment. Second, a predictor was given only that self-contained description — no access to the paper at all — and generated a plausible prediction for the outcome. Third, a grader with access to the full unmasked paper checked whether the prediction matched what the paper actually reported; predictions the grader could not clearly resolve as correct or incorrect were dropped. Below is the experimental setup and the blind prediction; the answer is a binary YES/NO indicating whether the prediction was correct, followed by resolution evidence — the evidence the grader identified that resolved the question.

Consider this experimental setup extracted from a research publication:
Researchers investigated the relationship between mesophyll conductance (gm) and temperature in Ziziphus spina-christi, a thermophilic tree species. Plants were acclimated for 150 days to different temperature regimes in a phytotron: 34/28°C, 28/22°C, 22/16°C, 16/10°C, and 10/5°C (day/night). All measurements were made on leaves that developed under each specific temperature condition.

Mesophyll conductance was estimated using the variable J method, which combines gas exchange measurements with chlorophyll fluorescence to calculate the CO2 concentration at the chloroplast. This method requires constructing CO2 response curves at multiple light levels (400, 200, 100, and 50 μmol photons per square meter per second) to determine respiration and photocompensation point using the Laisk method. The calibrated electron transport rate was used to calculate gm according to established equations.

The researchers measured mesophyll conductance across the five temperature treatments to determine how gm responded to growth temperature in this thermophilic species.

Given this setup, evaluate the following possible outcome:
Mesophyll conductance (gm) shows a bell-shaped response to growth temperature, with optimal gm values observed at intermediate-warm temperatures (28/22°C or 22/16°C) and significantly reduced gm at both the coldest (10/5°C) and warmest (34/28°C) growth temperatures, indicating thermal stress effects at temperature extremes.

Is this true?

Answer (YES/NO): NO